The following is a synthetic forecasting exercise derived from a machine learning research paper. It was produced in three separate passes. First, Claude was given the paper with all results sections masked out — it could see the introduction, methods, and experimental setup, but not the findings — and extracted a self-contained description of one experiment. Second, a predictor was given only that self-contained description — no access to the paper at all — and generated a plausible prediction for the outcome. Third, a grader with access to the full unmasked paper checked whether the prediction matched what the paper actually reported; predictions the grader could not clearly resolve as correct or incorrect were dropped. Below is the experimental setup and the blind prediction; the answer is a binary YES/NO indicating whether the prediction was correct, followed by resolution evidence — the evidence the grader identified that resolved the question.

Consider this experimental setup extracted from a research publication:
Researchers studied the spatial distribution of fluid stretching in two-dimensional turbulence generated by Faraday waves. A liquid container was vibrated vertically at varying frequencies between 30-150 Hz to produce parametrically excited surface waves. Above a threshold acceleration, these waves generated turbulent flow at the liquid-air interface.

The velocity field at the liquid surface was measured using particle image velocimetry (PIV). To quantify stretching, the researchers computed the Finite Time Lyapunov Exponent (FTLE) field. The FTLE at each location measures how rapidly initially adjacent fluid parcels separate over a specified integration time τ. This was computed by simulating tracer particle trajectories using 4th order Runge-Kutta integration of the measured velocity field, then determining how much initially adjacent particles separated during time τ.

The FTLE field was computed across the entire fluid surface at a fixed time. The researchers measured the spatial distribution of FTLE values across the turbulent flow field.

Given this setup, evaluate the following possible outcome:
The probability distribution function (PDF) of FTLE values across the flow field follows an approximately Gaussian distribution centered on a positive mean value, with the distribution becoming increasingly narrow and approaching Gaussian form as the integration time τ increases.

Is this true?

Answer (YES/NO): NO